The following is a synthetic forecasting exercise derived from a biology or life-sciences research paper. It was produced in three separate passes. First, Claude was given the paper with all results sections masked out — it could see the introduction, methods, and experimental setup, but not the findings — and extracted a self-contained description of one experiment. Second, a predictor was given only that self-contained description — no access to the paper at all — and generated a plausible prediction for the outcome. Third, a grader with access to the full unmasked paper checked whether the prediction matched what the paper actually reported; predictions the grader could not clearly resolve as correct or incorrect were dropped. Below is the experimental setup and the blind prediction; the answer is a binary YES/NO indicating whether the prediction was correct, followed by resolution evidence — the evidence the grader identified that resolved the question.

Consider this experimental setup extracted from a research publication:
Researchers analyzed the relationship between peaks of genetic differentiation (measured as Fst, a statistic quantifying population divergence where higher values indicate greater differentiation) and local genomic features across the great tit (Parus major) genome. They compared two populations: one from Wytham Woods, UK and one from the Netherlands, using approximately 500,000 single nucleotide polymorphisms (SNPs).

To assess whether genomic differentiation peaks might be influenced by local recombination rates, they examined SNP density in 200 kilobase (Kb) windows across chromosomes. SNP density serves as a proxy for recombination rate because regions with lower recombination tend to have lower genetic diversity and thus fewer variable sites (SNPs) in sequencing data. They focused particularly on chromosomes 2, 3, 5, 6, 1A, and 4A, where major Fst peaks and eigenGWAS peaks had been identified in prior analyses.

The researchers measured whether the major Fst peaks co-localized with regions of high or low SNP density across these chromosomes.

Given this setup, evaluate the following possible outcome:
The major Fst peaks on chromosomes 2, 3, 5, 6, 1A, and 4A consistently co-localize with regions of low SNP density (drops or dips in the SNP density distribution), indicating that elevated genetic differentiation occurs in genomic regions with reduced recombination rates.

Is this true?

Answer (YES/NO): YES